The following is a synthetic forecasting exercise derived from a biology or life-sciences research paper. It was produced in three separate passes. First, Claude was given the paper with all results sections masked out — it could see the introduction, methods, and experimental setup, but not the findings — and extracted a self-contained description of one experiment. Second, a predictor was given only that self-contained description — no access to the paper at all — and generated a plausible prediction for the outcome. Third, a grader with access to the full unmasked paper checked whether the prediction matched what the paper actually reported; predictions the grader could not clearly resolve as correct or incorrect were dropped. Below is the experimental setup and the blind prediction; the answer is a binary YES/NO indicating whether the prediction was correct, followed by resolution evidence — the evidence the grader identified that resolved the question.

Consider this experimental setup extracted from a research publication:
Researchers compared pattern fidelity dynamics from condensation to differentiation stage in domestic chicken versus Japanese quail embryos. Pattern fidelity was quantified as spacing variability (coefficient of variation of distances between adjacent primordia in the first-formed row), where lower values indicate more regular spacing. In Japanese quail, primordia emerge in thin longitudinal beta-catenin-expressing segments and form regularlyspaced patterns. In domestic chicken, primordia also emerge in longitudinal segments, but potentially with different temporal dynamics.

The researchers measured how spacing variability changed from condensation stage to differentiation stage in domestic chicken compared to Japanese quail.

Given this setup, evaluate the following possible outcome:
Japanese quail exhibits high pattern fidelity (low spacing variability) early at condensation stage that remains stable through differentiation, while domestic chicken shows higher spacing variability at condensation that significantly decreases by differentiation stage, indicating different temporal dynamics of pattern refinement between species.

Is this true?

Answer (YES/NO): YES